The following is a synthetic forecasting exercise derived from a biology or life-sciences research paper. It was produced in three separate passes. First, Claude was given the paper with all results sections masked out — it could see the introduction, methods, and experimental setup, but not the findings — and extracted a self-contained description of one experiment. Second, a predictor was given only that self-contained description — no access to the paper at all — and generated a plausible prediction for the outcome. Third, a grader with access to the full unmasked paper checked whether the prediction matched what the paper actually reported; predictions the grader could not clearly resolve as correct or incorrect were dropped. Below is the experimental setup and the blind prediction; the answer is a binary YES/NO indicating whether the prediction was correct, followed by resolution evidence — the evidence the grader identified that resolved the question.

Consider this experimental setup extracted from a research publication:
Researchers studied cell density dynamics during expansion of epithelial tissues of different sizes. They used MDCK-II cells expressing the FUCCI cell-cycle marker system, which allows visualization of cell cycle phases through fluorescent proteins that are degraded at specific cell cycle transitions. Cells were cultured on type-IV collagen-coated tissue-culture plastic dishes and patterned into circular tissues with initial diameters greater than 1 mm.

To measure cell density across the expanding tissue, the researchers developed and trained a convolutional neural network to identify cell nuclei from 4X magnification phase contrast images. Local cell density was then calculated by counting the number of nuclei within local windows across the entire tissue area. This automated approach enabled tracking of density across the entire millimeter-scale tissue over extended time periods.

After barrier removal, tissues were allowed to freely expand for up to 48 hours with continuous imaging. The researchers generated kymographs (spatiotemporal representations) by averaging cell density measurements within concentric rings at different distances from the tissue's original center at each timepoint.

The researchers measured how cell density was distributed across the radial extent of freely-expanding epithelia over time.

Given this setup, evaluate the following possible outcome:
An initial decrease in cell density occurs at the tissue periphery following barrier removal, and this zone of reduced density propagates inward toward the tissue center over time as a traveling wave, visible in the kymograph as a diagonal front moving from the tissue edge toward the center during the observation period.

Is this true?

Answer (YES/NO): NO